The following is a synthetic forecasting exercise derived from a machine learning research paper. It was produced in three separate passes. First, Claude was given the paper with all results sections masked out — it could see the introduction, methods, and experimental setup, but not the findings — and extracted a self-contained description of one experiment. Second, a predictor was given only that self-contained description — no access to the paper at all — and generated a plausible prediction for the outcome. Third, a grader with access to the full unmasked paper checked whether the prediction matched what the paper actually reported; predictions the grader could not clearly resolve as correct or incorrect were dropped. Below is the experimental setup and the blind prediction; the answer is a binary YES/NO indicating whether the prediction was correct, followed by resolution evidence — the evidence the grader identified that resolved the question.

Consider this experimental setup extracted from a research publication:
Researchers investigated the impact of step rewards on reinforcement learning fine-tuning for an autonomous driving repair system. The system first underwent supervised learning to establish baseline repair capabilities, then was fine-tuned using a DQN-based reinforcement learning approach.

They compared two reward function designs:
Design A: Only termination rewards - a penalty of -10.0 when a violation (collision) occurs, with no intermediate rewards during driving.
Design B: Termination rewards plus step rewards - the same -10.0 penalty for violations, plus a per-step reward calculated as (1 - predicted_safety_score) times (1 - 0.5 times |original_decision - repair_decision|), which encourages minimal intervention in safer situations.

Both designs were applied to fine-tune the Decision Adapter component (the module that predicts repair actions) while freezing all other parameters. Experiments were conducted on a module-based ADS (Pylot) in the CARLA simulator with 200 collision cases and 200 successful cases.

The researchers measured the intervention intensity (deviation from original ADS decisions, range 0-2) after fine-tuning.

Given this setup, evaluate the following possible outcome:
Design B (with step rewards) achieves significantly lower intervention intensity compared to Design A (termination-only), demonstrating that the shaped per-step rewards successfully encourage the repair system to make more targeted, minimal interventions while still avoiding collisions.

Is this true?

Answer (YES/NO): YES